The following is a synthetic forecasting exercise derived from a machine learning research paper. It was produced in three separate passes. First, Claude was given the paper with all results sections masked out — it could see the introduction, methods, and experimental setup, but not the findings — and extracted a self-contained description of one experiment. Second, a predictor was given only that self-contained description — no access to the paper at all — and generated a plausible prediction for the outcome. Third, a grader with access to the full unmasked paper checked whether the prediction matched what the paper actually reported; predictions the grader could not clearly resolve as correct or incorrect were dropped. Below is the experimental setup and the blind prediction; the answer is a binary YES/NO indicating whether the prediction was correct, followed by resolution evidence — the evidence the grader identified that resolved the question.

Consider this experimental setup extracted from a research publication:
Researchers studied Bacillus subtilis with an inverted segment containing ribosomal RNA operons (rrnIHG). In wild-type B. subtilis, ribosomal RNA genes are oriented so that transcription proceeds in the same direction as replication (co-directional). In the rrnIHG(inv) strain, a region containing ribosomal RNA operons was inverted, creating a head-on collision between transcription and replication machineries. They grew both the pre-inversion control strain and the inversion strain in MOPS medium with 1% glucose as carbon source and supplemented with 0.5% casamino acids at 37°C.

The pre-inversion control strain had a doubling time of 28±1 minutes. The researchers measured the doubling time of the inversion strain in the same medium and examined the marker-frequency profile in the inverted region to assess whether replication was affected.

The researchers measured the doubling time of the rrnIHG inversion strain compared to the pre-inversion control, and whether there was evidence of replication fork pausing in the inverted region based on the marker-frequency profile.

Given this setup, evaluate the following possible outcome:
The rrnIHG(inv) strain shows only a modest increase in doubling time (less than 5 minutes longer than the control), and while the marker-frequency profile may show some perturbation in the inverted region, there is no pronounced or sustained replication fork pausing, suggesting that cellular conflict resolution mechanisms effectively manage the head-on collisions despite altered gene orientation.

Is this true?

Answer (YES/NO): NO